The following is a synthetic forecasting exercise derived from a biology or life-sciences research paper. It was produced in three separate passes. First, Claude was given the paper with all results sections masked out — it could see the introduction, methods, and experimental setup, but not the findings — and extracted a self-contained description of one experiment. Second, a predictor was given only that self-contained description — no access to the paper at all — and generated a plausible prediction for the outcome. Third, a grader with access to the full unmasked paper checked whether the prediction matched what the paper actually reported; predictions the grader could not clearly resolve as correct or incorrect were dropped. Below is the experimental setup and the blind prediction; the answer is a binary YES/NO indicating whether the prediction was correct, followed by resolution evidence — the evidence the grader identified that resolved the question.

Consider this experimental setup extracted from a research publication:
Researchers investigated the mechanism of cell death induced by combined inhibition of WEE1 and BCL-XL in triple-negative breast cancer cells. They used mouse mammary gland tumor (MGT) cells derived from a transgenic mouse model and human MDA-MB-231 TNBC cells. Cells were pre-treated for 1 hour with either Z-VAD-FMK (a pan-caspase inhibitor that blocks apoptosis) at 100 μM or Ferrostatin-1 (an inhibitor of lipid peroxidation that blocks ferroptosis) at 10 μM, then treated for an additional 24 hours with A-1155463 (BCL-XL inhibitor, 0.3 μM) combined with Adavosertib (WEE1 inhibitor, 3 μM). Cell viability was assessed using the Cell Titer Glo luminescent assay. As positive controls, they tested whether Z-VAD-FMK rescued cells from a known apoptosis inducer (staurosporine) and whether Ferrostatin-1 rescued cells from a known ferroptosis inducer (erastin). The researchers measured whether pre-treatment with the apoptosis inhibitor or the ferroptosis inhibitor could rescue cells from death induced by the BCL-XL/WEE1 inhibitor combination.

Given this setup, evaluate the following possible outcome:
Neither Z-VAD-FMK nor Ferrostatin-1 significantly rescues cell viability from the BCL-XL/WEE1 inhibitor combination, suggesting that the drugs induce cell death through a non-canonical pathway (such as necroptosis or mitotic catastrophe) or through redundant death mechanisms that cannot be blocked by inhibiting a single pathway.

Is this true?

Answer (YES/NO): NO